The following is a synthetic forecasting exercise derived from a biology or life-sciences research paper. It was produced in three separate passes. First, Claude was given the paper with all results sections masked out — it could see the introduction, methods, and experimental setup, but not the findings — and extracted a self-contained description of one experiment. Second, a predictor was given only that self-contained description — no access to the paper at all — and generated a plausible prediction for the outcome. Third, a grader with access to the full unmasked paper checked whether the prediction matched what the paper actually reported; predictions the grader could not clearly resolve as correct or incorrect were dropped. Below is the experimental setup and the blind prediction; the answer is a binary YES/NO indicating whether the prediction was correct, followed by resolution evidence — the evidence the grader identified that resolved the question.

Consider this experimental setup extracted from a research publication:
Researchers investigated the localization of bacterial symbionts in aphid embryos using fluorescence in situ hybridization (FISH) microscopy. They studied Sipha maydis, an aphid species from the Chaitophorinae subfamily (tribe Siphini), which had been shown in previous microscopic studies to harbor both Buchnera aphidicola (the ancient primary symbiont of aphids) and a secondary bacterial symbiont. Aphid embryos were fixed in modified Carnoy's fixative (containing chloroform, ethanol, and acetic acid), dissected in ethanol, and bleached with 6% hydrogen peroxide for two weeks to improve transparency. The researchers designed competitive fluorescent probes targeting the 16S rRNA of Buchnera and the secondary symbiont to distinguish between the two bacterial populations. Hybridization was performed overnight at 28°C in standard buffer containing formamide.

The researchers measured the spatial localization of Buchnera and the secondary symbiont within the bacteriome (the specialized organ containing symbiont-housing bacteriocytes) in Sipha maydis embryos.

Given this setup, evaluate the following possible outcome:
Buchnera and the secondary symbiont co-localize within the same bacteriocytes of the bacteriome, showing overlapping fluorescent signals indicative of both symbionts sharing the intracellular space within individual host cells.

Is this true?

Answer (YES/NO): NO